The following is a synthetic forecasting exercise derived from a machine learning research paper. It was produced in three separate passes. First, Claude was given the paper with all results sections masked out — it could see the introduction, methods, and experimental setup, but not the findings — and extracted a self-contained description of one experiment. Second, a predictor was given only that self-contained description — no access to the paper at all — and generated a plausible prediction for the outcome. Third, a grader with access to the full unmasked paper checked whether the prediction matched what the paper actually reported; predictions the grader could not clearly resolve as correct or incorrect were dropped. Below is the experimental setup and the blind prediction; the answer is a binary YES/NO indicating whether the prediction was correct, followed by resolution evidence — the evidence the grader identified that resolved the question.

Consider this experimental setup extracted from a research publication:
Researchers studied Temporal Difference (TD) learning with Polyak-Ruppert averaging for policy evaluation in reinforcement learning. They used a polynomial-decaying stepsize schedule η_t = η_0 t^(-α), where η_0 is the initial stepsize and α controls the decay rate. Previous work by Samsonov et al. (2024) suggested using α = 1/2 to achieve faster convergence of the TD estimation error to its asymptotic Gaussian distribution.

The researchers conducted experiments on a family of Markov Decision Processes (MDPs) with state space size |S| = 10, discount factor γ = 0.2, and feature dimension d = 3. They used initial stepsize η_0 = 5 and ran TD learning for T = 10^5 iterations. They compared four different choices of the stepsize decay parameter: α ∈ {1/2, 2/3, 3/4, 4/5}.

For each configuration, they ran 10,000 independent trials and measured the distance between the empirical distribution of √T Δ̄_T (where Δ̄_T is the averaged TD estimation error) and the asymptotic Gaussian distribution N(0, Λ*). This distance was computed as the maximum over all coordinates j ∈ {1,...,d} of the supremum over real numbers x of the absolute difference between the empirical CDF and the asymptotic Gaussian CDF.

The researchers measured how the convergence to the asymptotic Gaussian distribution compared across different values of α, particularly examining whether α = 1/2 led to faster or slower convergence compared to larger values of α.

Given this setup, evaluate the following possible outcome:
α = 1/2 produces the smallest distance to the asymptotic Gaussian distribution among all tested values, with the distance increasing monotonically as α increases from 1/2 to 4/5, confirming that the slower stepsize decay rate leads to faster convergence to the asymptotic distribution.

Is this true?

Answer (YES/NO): NO